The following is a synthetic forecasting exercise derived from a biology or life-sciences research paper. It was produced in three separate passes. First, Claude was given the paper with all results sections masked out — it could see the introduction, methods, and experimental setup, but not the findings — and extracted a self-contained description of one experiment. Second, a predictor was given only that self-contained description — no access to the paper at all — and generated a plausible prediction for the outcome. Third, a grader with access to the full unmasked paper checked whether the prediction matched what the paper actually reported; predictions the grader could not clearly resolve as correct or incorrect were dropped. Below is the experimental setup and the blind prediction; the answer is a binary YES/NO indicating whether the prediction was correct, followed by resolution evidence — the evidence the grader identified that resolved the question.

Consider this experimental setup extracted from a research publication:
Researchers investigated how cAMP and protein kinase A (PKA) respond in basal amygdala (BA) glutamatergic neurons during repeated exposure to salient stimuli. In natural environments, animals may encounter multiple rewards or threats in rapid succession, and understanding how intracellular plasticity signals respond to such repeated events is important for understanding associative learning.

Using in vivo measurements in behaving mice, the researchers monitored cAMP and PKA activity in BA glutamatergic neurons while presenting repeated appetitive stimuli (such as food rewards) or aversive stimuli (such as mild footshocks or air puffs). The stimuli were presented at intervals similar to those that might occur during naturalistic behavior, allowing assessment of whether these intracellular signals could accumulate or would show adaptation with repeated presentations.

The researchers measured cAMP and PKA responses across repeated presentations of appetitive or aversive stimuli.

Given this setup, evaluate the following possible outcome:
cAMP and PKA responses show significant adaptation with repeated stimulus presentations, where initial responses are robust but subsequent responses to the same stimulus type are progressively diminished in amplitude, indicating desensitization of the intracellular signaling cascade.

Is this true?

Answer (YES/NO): NO